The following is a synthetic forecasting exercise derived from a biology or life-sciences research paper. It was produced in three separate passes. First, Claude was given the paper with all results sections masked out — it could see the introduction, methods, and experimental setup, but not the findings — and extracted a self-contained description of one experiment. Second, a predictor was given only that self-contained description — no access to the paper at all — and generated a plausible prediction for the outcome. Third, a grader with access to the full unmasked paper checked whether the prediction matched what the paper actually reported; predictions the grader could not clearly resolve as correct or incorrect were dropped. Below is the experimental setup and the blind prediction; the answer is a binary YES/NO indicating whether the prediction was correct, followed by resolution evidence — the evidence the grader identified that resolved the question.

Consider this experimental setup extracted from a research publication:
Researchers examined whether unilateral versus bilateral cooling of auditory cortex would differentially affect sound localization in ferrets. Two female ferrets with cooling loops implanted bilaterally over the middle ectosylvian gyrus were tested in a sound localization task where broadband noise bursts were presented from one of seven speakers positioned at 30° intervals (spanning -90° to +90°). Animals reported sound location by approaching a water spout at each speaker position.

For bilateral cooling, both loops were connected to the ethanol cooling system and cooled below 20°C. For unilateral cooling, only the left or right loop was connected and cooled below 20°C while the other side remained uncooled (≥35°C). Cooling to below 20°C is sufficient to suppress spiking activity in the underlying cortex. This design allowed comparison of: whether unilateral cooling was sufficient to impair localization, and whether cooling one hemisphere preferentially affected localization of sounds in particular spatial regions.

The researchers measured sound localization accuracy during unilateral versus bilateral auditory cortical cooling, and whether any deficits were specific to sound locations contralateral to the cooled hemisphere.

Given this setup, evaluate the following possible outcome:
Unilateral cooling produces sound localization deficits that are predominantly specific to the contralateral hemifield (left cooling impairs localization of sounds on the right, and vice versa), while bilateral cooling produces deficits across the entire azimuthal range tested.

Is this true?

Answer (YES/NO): YES